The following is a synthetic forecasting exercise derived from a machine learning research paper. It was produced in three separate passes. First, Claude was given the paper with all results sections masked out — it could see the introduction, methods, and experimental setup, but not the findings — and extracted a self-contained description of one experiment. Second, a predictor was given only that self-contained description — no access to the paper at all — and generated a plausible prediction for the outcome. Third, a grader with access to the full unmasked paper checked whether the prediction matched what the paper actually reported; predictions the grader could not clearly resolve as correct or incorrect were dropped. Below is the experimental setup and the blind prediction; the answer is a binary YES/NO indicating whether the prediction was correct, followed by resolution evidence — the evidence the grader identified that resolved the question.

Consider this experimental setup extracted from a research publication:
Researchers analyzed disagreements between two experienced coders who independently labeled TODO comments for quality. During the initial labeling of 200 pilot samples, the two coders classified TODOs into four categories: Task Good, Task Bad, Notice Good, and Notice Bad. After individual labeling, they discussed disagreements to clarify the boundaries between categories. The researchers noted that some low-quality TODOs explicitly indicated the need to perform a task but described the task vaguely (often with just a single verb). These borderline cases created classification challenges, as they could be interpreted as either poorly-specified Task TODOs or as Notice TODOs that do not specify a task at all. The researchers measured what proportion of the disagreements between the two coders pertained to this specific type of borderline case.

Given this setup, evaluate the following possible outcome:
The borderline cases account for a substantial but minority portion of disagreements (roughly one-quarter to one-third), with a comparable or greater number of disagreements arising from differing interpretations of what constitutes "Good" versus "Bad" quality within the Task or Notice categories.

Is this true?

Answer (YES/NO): YES